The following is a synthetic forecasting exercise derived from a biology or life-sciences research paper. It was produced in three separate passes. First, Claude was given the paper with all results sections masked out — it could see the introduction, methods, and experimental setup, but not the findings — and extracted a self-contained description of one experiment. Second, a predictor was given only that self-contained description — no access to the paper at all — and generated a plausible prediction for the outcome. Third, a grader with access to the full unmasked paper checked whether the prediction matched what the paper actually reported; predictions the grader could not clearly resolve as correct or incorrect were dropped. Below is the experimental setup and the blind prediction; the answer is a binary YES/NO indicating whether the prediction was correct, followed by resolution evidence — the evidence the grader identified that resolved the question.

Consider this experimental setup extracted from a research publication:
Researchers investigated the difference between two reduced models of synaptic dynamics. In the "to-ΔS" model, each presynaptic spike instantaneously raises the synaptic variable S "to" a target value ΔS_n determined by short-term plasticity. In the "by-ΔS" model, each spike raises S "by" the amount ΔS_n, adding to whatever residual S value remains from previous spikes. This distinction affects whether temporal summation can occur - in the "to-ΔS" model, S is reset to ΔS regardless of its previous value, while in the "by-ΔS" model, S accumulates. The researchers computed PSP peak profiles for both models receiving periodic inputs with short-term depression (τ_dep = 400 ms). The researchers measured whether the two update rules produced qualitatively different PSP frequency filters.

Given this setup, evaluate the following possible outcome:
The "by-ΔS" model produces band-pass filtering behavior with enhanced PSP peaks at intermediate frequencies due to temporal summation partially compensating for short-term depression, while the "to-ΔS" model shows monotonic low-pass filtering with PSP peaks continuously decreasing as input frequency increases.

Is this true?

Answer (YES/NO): NO